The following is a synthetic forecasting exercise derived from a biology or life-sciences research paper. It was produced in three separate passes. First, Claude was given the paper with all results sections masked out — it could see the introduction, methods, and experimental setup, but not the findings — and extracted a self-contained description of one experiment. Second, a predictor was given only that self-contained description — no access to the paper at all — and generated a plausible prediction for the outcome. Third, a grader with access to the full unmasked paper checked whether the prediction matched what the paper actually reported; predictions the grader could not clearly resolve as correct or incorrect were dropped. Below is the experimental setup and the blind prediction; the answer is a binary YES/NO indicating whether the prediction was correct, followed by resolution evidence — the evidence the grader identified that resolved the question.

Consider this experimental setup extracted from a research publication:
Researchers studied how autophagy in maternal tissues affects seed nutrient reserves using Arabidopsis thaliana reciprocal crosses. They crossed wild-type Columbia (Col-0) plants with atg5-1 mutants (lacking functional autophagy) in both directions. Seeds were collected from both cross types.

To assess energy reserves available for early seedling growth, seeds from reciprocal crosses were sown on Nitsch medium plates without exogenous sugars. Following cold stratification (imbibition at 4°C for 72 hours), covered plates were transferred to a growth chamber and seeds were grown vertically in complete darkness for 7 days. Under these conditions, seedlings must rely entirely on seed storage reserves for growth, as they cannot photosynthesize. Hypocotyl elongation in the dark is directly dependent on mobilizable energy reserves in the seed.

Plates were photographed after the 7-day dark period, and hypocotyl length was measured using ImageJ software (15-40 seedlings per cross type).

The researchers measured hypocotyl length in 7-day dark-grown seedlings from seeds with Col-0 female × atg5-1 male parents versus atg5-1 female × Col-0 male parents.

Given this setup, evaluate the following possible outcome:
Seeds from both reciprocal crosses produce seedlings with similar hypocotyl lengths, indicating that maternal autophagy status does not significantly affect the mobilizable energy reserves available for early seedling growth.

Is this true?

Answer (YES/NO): NO